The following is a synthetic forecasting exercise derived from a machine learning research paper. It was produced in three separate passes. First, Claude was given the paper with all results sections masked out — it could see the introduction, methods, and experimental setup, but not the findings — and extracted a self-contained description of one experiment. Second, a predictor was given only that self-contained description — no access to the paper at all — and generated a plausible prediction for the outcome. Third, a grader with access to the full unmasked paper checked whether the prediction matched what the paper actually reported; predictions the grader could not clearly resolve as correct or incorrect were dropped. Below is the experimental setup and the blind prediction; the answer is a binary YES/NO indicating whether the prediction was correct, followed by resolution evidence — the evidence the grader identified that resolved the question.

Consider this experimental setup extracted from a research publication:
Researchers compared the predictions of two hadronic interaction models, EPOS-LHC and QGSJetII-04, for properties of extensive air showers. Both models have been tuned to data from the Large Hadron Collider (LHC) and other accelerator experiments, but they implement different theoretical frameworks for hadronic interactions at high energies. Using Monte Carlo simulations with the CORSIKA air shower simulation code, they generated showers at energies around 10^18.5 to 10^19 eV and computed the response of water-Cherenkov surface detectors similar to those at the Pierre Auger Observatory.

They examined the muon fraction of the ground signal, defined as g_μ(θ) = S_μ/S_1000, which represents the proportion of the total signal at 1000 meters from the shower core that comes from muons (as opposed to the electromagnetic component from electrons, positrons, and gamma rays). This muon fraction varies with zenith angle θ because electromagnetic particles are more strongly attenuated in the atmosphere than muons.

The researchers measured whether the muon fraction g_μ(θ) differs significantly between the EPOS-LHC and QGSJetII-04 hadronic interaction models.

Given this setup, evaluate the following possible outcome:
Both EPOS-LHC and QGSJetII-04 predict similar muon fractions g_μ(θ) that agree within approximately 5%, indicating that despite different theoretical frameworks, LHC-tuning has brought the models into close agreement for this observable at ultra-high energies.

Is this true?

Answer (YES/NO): YES